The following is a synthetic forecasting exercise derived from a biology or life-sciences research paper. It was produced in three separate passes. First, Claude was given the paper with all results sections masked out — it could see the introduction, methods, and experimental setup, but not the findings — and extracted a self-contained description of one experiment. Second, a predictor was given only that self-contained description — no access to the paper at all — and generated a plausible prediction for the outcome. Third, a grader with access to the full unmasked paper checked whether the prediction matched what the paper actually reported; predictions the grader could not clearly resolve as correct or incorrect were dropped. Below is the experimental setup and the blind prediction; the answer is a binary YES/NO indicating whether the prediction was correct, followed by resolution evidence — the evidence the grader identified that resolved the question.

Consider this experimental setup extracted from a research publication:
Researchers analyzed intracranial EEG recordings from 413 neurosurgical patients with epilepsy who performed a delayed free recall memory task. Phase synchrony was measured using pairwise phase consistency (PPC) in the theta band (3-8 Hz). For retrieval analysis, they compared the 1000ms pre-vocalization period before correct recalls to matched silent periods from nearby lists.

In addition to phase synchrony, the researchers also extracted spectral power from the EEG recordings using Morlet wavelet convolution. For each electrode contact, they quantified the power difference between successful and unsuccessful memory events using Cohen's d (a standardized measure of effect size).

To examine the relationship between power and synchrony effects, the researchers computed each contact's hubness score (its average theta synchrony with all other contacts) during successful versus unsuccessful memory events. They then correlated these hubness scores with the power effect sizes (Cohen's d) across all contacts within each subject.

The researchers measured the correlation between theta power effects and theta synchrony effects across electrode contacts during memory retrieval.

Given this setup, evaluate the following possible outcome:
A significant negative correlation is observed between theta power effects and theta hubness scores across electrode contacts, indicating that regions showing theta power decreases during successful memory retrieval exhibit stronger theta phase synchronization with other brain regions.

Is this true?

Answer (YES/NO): NO